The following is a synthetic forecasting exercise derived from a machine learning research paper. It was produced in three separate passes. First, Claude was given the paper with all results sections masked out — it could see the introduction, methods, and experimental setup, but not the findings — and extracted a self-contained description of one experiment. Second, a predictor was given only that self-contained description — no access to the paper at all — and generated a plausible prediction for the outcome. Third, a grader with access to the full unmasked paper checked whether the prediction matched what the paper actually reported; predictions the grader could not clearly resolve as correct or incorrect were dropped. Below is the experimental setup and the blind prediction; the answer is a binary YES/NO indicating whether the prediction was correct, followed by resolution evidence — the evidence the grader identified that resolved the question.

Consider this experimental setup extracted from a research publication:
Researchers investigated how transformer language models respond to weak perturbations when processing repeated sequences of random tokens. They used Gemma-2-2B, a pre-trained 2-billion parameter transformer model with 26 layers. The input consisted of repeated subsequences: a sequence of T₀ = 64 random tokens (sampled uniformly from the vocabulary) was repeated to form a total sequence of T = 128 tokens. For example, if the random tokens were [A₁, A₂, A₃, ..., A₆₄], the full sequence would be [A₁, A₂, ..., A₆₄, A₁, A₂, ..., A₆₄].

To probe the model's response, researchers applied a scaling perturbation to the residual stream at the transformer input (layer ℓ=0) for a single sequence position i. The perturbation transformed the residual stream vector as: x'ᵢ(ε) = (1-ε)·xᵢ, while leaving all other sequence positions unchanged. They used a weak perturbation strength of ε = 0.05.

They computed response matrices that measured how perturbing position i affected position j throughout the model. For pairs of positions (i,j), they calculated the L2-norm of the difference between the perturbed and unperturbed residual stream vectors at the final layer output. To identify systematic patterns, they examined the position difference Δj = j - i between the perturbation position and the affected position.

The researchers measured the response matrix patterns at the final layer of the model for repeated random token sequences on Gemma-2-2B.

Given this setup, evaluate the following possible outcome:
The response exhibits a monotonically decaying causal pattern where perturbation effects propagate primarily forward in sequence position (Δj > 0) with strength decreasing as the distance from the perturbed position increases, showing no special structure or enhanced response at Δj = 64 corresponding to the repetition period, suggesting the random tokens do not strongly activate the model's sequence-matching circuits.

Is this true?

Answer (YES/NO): NO